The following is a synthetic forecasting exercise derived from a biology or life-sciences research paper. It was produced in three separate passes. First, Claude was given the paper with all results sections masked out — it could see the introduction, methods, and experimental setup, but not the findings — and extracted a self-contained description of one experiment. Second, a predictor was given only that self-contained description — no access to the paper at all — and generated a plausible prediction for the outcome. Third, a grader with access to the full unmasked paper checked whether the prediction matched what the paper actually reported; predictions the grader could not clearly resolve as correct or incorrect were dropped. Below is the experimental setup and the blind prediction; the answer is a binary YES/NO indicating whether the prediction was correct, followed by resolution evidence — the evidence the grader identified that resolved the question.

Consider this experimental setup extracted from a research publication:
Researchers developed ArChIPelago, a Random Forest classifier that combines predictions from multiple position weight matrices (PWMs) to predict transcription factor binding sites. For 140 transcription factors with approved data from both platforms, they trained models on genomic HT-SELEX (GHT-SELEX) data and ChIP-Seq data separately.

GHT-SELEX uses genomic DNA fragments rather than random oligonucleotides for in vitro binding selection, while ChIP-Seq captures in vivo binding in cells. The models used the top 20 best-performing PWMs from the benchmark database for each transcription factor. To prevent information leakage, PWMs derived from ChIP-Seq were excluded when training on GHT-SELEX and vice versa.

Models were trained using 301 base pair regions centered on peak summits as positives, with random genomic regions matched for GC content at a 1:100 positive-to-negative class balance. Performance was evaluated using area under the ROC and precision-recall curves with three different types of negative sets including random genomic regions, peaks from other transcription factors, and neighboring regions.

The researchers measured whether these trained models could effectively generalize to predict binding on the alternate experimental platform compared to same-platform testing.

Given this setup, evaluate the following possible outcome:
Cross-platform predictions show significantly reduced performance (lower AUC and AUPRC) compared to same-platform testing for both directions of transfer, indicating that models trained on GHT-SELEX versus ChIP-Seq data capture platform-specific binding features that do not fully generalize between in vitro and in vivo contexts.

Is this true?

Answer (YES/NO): NO